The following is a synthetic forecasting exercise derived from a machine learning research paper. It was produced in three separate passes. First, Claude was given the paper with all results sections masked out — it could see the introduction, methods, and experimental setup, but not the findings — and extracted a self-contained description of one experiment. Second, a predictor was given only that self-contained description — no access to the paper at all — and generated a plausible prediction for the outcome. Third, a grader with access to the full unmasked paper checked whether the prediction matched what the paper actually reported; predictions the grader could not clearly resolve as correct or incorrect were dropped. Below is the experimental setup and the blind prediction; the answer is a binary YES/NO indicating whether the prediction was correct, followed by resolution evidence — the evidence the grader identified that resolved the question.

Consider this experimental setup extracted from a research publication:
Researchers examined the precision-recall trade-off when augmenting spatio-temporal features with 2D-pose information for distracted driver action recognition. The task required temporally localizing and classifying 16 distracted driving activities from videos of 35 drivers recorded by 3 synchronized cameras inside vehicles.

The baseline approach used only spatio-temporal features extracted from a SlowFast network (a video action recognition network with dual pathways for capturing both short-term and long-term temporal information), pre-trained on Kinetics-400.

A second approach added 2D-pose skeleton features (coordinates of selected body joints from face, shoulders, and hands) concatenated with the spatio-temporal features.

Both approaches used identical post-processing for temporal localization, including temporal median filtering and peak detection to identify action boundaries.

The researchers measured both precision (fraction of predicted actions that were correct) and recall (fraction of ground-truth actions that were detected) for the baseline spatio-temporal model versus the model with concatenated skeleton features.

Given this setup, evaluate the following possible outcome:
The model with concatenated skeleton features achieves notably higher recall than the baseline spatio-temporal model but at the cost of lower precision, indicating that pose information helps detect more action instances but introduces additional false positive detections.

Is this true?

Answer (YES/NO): NO